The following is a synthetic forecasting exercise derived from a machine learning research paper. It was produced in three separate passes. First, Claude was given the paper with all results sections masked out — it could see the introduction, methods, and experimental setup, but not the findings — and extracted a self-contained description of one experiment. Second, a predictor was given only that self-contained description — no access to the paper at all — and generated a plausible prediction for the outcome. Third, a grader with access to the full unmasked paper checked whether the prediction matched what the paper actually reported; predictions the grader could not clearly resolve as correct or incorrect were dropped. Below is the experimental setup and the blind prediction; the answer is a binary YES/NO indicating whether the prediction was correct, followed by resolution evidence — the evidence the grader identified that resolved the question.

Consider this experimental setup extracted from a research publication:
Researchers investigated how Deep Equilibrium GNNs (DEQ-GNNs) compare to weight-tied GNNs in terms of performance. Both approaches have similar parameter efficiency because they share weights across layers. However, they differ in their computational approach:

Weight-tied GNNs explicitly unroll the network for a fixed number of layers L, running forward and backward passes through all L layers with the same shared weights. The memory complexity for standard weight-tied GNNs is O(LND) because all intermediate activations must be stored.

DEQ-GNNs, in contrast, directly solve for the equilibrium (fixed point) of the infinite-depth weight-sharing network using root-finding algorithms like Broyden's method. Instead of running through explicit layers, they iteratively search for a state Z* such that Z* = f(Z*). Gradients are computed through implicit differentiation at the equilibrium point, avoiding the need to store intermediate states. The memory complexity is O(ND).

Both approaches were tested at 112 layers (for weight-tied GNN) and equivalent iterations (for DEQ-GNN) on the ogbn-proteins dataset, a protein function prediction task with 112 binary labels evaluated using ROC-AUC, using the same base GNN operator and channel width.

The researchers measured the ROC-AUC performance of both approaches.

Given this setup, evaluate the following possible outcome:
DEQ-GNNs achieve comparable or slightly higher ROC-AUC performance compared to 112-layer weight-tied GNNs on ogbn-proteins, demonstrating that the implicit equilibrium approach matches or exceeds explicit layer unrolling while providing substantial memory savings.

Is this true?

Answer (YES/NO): YES